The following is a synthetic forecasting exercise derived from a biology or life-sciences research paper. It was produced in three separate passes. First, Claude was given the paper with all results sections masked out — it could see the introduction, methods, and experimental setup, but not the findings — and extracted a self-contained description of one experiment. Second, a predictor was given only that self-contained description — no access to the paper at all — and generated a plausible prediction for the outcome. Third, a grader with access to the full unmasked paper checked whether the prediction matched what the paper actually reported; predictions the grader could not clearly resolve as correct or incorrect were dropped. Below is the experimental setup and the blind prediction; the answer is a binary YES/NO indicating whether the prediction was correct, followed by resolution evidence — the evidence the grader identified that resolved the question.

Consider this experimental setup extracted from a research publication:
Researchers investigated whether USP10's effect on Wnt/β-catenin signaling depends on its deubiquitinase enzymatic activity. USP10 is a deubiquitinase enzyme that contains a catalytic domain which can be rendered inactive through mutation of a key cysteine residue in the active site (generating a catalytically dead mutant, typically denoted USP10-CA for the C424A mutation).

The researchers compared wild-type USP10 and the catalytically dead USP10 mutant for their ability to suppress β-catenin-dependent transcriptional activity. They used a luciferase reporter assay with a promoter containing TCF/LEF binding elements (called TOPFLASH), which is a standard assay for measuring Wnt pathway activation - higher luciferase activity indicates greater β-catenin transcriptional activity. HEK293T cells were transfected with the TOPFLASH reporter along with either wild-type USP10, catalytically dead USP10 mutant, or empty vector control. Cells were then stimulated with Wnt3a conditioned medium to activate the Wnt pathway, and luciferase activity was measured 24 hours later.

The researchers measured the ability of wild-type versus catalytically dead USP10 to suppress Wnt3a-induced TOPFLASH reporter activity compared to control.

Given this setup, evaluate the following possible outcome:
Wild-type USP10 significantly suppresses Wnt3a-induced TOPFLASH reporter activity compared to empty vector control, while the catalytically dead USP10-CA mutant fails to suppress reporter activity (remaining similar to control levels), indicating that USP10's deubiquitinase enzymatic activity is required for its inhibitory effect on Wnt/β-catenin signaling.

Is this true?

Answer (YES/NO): NO